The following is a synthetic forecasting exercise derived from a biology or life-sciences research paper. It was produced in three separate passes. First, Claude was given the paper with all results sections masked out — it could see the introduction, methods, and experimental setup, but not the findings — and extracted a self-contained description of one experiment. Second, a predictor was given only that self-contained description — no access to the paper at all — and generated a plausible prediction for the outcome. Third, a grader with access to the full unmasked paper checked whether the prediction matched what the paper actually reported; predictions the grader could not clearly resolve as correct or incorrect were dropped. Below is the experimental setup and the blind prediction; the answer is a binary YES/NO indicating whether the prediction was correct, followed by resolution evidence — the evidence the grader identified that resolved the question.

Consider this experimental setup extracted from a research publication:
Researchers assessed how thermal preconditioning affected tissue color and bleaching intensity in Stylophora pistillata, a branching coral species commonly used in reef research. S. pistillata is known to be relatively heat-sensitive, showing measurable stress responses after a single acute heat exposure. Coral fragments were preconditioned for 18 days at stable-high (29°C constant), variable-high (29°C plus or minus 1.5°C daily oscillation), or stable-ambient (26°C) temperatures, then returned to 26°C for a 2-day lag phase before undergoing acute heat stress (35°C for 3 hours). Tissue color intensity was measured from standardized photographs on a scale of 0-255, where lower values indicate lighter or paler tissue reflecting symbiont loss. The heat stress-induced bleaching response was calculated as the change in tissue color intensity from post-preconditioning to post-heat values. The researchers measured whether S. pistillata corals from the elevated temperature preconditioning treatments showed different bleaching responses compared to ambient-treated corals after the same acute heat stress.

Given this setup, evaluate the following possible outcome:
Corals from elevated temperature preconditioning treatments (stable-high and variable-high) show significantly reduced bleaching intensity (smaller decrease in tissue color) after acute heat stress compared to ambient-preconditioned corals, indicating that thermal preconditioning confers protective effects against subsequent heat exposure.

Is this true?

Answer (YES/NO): NO